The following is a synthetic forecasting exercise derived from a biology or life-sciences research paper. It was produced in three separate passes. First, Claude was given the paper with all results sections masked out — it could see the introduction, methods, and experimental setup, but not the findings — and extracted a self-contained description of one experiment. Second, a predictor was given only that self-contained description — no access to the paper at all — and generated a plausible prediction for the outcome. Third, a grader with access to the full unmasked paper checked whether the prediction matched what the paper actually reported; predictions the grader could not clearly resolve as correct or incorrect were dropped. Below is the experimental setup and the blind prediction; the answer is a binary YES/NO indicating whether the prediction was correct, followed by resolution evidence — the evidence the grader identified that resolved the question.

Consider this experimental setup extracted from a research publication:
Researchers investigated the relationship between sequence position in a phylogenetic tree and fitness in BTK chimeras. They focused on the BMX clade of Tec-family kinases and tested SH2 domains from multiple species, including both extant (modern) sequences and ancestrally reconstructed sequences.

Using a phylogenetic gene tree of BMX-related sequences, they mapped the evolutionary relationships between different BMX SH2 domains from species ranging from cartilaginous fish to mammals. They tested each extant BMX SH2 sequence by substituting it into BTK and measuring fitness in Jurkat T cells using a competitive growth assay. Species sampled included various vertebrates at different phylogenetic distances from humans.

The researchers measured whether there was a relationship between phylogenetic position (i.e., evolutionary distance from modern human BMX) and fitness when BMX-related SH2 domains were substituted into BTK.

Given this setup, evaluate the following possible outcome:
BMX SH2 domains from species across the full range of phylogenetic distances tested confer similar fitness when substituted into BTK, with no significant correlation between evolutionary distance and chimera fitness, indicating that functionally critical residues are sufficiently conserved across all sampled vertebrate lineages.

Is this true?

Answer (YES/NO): NO